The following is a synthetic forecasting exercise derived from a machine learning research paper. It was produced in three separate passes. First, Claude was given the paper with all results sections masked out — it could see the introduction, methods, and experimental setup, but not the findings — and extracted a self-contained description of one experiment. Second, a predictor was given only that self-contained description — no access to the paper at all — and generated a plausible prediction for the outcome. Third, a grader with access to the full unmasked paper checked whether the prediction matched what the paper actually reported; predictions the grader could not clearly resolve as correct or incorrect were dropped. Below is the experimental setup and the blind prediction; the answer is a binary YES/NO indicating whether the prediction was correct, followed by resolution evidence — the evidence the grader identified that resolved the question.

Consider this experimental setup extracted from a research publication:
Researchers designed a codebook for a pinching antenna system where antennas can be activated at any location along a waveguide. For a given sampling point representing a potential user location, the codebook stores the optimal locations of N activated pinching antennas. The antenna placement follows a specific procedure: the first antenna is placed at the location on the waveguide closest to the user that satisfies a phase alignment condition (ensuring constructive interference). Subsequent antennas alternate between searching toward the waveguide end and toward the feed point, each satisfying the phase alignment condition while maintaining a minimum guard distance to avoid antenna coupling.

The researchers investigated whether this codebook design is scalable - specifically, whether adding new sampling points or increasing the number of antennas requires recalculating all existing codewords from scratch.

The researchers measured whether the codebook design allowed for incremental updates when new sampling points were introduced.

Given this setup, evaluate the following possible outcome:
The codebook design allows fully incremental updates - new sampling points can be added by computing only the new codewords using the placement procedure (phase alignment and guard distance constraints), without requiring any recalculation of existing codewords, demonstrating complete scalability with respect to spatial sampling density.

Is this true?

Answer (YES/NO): YES